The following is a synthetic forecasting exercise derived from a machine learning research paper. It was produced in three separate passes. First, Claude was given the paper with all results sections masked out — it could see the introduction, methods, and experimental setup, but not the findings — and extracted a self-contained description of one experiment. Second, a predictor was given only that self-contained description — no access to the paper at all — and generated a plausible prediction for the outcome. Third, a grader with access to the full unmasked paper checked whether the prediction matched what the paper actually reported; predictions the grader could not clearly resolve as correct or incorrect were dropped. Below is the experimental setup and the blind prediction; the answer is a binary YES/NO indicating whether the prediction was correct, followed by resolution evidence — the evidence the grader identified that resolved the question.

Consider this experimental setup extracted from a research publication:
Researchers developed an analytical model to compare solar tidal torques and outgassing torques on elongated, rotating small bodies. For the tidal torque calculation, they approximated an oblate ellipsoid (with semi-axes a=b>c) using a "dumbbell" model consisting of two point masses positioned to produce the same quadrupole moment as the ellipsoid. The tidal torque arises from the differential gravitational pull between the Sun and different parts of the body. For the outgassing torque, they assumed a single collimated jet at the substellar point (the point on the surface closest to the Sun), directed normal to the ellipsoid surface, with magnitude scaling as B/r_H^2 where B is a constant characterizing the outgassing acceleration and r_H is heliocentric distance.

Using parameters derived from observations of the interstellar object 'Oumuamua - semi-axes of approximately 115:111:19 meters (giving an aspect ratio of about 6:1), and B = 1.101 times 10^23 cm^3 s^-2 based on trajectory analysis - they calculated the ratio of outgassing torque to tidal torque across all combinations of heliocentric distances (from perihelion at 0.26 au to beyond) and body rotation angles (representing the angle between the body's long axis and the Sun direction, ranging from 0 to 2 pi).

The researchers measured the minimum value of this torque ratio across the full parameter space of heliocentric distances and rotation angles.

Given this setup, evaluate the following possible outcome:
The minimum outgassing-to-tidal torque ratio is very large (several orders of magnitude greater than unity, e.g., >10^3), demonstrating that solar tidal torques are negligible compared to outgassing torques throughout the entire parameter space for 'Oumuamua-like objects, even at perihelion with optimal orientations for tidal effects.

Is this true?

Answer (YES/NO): YES